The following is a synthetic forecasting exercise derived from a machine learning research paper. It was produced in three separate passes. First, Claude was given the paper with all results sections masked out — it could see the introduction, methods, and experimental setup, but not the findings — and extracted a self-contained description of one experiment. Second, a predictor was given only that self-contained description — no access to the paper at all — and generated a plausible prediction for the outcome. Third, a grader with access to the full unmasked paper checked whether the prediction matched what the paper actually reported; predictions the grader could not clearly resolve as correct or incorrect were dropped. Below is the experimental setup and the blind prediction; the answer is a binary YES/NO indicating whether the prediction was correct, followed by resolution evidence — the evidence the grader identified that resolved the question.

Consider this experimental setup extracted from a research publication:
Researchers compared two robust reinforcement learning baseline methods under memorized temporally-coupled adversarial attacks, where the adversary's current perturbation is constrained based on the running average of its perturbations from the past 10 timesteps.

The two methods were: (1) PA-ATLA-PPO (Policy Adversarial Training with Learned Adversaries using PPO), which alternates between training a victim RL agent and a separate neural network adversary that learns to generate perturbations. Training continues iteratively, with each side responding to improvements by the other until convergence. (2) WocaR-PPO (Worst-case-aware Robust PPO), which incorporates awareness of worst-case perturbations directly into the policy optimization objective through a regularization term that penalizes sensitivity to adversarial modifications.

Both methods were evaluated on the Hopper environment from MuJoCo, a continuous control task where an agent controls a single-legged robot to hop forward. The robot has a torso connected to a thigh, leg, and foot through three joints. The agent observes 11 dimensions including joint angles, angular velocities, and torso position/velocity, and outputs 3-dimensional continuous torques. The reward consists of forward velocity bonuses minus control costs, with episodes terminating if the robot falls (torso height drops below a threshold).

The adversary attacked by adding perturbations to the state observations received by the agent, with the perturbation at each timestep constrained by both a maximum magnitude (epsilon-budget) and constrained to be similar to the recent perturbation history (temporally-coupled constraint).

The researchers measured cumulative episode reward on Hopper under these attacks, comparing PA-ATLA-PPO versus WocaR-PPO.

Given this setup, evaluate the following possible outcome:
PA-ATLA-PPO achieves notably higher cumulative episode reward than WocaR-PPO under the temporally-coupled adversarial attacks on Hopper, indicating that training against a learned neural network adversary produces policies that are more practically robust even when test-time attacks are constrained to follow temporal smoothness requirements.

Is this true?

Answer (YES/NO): NO